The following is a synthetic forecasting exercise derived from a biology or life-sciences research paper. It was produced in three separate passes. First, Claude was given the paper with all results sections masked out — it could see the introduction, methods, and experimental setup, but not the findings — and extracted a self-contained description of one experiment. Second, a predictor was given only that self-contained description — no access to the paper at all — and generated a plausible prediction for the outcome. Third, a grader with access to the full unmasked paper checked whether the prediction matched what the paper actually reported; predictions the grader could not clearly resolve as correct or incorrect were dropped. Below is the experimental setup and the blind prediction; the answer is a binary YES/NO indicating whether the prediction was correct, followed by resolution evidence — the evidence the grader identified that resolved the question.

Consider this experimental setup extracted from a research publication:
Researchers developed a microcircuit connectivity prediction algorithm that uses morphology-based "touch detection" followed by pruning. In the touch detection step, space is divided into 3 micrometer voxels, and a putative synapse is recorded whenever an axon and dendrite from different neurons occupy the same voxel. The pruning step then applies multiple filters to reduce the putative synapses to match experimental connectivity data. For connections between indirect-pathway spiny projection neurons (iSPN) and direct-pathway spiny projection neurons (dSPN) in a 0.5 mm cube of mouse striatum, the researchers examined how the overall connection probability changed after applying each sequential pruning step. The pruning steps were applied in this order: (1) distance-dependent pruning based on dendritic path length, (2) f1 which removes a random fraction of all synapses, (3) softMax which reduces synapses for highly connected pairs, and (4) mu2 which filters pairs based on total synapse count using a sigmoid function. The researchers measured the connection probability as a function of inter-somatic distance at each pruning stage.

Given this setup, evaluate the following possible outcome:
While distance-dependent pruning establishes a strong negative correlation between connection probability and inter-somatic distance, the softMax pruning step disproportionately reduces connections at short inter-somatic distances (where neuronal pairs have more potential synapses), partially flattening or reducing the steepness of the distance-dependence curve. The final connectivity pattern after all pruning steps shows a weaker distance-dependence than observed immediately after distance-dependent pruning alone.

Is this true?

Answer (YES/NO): NO